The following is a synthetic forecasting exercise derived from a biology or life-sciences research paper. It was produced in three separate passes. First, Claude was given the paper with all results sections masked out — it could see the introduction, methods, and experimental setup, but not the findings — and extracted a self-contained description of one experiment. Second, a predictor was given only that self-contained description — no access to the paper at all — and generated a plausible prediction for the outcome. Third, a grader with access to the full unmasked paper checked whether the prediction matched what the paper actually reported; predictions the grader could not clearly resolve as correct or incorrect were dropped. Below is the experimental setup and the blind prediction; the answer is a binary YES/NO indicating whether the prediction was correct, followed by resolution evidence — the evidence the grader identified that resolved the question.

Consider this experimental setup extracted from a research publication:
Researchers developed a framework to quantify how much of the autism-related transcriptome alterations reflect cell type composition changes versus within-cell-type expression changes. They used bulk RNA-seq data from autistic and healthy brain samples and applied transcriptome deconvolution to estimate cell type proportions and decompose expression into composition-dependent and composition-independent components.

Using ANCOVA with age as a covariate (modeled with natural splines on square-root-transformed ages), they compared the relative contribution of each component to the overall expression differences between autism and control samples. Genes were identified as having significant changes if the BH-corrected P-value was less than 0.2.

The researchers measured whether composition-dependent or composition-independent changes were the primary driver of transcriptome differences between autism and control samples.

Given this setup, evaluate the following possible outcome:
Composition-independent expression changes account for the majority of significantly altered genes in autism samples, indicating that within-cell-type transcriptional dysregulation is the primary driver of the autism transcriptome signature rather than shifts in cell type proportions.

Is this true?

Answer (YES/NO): NO